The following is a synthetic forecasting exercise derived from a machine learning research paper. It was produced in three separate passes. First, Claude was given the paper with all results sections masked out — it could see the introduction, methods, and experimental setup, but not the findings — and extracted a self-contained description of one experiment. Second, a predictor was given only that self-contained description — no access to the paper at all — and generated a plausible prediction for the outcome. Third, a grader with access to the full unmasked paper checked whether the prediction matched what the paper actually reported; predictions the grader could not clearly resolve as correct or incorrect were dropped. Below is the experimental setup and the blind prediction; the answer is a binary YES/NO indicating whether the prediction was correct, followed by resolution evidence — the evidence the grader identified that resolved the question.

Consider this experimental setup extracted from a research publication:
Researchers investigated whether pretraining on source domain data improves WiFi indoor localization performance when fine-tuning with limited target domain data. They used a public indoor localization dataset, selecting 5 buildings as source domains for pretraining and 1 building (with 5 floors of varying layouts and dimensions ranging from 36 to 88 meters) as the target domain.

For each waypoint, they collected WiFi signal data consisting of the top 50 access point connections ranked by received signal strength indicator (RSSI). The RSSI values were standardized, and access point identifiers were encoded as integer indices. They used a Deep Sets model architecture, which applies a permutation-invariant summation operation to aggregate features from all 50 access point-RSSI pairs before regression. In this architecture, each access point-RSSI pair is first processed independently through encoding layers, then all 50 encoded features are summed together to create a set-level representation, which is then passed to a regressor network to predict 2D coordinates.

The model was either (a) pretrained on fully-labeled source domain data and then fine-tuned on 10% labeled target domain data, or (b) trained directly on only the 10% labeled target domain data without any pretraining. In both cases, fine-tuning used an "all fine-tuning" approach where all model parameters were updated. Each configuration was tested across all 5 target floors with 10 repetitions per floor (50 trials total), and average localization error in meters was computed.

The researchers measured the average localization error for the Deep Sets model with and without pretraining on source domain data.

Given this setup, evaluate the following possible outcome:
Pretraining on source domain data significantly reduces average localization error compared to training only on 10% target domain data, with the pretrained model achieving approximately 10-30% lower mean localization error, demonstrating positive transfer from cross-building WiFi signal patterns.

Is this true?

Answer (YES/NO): NO